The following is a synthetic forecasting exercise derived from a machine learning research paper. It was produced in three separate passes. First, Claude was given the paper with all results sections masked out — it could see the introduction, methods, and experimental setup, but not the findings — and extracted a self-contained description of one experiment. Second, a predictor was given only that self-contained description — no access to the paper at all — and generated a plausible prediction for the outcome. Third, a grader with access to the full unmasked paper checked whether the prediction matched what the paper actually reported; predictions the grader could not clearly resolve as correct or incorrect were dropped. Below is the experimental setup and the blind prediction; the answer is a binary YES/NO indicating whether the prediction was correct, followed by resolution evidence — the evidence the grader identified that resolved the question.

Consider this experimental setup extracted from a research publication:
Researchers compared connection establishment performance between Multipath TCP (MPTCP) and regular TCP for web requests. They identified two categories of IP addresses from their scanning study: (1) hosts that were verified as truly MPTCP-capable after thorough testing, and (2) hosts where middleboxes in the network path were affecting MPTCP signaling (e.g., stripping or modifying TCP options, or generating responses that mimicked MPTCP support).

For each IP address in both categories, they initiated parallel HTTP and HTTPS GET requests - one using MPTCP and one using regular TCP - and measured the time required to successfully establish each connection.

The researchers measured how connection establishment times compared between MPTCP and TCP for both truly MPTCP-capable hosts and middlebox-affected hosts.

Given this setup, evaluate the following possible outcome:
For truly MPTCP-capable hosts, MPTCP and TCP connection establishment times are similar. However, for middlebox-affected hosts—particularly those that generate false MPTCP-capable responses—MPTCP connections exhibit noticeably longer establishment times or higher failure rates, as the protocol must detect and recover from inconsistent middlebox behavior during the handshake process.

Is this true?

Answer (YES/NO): NO